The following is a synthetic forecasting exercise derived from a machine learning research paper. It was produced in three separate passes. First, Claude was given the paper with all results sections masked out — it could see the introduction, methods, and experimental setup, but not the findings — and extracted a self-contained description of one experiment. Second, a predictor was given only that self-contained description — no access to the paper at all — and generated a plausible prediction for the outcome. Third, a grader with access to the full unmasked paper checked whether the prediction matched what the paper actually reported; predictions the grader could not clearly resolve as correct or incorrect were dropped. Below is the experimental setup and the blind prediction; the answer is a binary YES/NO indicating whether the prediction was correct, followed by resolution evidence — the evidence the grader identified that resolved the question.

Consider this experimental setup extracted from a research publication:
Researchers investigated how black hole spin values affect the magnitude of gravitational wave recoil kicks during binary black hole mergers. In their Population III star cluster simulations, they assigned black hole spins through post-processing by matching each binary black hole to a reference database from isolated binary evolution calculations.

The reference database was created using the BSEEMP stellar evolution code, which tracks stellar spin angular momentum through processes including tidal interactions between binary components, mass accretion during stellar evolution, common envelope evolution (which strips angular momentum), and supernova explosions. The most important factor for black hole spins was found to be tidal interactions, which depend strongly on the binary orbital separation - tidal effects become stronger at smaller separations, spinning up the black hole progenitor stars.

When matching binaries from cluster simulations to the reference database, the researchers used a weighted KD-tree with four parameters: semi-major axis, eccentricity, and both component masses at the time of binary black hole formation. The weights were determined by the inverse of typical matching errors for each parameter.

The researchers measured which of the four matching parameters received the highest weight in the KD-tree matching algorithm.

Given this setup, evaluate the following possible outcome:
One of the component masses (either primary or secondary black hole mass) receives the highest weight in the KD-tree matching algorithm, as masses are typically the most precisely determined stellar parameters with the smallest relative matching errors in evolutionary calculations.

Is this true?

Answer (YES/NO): NO